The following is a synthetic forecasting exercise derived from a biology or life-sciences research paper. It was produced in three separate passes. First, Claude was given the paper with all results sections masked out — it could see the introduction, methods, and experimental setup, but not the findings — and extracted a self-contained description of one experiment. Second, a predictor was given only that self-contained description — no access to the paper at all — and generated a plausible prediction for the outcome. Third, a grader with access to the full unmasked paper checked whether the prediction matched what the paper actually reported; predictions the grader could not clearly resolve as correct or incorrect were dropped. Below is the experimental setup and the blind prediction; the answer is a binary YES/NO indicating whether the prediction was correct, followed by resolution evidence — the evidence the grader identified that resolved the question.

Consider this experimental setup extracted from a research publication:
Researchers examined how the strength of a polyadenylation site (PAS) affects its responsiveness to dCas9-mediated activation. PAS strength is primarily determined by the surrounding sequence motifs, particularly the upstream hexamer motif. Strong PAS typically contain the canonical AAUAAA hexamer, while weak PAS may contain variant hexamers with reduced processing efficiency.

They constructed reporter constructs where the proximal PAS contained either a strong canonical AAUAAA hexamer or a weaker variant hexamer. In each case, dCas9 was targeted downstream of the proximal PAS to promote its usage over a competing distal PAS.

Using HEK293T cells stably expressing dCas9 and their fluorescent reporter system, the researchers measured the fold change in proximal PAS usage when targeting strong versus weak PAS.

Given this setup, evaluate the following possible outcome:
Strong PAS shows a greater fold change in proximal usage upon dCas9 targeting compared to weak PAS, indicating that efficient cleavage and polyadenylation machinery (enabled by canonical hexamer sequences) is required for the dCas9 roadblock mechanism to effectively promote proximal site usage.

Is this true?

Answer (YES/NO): NO